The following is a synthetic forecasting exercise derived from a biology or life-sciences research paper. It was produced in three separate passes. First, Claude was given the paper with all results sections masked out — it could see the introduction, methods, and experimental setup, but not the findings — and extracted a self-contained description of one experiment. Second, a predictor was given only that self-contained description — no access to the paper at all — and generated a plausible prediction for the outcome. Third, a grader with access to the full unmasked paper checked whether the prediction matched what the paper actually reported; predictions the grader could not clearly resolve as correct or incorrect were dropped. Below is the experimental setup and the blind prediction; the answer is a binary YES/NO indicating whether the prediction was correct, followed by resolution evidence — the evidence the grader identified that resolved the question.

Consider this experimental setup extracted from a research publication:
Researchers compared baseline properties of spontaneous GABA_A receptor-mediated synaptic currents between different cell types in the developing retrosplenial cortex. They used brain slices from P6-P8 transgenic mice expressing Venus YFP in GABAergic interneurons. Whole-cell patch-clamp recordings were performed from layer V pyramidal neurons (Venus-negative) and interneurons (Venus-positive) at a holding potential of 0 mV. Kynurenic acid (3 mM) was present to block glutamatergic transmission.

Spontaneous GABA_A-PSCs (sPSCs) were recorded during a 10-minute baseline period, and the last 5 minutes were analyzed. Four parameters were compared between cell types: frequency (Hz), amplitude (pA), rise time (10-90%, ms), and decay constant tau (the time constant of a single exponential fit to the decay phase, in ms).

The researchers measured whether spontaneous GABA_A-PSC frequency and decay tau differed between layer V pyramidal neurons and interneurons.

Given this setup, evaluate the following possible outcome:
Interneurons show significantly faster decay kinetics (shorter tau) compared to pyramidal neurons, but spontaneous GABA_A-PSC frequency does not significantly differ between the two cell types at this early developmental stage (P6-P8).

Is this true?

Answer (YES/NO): NO